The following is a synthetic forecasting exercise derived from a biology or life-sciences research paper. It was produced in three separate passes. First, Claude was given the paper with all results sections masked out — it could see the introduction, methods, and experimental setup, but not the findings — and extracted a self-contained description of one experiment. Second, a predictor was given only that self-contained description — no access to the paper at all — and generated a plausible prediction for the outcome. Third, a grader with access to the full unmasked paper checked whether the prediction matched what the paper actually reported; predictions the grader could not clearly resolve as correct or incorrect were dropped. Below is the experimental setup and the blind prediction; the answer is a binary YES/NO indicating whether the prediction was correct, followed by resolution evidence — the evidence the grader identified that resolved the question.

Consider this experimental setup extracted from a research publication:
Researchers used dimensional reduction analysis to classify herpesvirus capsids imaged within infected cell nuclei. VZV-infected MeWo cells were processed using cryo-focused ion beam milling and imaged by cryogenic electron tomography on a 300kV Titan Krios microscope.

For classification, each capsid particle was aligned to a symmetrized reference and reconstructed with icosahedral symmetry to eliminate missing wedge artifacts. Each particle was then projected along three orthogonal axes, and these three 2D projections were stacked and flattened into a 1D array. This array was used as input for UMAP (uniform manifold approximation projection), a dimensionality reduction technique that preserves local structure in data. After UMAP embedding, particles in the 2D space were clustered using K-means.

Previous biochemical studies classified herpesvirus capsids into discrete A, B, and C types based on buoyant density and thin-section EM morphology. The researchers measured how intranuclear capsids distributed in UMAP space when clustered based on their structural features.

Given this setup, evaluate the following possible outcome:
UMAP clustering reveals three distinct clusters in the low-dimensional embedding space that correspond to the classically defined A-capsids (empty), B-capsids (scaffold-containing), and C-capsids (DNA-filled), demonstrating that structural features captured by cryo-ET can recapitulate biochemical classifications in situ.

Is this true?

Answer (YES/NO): NO